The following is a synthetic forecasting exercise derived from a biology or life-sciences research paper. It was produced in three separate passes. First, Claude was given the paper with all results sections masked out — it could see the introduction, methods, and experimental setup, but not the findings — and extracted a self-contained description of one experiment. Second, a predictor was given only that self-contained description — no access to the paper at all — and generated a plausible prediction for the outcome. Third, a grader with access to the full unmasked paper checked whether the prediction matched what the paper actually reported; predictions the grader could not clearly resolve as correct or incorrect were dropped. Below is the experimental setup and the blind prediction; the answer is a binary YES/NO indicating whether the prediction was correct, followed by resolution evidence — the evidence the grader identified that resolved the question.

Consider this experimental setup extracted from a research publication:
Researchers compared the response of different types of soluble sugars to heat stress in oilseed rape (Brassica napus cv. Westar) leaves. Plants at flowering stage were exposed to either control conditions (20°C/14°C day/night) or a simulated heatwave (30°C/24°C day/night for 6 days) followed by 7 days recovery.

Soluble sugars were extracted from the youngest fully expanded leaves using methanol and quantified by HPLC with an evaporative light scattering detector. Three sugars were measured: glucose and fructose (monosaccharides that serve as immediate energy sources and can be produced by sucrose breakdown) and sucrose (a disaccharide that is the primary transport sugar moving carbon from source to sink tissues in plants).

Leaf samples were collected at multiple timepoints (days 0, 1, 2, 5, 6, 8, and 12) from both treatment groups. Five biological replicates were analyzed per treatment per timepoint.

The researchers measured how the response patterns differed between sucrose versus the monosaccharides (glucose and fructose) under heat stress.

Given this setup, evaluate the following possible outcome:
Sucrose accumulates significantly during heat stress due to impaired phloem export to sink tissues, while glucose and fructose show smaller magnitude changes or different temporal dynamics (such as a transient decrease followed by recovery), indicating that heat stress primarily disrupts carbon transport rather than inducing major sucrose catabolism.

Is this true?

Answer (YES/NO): NO